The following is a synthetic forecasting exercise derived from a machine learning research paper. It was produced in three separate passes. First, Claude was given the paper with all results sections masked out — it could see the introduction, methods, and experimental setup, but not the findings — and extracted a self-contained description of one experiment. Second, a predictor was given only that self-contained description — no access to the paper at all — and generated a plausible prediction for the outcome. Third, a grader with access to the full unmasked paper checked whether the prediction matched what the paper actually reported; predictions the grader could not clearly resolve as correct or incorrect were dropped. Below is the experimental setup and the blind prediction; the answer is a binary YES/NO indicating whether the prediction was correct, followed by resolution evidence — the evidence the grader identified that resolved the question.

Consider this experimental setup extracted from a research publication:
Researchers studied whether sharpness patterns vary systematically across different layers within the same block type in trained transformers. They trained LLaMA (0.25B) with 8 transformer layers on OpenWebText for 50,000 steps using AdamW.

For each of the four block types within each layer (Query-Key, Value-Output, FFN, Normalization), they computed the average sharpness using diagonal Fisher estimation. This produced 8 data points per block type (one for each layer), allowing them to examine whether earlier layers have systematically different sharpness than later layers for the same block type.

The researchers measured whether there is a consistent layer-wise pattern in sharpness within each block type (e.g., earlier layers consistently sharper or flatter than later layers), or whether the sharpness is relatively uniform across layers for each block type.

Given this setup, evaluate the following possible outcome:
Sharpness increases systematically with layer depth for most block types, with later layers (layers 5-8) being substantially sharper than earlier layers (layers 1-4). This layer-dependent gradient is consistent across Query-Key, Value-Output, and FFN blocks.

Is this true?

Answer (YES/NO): NO